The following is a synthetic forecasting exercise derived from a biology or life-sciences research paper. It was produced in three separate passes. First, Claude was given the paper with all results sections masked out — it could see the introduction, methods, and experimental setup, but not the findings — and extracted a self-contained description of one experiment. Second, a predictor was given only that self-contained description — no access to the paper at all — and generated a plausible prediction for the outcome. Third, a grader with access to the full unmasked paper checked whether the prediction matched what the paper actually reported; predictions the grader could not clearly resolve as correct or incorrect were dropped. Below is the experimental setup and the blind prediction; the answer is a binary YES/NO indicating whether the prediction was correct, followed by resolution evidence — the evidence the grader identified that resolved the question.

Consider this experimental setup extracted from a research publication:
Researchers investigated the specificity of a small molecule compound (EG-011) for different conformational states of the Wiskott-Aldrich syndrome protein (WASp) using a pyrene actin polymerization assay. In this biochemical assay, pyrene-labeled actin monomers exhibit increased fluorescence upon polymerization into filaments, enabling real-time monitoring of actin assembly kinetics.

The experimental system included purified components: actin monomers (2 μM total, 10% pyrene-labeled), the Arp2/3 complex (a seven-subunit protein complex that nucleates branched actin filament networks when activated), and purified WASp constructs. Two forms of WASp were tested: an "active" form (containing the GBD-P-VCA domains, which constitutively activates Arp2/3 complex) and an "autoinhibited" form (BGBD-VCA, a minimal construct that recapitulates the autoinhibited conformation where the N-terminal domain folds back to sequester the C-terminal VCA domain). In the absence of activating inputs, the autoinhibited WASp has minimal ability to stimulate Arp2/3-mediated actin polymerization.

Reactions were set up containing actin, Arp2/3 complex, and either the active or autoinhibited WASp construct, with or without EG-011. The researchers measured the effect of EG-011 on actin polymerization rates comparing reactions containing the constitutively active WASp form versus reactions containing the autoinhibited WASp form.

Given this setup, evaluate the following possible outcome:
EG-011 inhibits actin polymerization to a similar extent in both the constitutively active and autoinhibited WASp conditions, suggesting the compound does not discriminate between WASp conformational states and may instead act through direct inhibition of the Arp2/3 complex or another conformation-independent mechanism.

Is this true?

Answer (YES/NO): NO